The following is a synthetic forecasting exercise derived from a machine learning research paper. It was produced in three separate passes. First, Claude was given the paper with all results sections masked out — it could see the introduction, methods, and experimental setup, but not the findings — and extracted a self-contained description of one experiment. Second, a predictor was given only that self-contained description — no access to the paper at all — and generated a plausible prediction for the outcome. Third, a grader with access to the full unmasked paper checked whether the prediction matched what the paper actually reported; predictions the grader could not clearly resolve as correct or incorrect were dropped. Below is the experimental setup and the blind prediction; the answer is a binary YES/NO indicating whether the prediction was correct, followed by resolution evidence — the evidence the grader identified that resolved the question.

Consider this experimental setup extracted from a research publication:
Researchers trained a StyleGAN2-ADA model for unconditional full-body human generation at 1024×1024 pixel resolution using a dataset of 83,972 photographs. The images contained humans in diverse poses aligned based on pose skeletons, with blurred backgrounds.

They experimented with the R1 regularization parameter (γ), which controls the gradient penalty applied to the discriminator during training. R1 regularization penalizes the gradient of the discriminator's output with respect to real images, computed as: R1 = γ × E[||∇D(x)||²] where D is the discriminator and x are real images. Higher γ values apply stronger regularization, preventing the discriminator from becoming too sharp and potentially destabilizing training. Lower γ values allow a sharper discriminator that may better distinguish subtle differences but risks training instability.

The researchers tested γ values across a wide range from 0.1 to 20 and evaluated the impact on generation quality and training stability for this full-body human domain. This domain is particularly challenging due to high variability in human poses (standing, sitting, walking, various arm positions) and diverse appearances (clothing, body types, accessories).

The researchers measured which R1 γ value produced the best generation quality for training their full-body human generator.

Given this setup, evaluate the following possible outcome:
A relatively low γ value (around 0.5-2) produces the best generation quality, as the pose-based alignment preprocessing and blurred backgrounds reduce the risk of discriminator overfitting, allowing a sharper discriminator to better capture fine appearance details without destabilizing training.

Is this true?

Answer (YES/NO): NO